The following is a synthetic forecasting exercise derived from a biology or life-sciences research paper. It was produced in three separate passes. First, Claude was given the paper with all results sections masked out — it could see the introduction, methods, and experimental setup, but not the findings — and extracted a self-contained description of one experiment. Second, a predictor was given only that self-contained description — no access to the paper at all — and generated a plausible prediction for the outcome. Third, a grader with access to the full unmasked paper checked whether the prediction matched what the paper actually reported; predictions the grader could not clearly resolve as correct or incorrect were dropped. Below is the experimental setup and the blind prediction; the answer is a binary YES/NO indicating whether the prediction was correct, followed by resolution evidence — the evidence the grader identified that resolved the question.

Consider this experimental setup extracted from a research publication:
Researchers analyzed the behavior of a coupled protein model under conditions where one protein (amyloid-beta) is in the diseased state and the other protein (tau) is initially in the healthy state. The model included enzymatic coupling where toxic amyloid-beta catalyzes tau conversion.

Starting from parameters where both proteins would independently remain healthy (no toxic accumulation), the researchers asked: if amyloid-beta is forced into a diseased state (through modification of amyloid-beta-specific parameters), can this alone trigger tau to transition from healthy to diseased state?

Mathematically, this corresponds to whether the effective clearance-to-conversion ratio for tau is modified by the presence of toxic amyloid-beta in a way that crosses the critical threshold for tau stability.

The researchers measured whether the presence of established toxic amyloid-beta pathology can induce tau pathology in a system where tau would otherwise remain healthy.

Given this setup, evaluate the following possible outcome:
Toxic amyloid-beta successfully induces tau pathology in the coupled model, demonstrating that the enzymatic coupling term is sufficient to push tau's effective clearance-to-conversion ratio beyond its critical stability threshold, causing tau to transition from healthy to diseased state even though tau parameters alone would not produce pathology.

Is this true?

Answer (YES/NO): YES